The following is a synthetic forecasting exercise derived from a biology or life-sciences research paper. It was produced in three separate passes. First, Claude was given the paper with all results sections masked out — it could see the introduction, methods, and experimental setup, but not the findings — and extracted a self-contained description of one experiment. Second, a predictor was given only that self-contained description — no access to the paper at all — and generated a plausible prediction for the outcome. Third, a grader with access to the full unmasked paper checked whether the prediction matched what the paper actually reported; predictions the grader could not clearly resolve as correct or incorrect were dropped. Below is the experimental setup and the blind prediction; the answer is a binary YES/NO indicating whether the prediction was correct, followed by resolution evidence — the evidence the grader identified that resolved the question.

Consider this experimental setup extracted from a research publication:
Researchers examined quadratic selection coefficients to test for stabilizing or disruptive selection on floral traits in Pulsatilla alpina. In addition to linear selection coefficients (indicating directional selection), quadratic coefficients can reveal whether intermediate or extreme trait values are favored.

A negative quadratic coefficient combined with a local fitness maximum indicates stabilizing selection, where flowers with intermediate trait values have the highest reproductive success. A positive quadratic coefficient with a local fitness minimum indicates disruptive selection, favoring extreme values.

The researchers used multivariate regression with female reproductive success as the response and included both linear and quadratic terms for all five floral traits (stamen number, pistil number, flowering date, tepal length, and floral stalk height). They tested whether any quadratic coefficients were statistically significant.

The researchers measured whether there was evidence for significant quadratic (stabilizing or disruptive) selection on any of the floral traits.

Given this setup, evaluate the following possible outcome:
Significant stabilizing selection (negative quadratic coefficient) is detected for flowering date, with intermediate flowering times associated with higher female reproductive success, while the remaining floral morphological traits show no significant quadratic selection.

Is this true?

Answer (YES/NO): NO